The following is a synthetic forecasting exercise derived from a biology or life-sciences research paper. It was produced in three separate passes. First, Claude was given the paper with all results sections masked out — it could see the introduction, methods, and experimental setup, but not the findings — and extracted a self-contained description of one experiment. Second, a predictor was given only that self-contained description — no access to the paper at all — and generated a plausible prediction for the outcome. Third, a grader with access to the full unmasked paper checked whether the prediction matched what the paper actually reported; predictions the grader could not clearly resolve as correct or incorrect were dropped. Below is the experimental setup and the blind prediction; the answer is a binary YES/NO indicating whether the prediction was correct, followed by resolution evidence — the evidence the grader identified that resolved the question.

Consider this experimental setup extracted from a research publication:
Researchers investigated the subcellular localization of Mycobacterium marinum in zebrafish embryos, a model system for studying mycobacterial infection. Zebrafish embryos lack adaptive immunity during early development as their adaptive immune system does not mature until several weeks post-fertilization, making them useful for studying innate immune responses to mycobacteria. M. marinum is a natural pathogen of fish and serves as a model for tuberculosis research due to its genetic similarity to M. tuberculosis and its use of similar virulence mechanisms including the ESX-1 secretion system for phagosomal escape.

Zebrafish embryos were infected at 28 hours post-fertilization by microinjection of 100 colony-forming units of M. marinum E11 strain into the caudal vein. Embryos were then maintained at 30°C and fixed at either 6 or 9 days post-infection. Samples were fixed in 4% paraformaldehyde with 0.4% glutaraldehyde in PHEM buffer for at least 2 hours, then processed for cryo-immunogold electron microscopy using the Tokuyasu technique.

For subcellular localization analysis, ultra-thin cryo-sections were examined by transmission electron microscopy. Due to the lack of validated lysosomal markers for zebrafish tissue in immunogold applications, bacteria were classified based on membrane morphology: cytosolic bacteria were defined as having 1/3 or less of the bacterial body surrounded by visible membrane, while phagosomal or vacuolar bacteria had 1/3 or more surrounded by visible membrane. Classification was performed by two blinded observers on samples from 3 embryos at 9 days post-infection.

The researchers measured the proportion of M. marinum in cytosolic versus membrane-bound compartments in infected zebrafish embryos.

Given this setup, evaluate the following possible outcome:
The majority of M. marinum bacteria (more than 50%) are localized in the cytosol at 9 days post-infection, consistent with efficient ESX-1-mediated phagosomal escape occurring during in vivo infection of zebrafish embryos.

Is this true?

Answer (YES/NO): NO